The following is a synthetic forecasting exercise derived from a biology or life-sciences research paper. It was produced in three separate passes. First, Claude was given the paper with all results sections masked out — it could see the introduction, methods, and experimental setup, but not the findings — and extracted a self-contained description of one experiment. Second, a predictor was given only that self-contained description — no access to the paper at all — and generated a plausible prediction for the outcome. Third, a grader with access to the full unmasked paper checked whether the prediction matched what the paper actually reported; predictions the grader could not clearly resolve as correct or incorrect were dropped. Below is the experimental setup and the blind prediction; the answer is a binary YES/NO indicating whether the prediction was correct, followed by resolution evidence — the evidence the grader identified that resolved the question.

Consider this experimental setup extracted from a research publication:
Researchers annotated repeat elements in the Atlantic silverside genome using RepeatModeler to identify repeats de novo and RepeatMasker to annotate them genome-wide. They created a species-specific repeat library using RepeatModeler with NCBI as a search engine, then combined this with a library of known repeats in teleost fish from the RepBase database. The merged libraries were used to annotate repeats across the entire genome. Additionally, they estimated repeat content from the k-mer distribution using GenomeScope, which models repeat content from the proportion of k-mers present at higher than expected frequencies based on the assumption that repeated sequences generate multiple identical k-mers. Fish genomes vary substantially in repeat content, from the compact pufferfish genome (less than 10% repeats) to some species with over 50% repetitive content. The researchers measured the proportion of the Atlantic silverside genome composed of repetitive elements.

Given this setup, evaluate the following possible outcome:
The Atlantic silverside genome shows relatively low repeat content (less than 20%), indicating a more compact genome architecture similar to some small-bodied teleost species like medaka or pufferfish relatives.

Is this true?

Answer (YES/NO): NO